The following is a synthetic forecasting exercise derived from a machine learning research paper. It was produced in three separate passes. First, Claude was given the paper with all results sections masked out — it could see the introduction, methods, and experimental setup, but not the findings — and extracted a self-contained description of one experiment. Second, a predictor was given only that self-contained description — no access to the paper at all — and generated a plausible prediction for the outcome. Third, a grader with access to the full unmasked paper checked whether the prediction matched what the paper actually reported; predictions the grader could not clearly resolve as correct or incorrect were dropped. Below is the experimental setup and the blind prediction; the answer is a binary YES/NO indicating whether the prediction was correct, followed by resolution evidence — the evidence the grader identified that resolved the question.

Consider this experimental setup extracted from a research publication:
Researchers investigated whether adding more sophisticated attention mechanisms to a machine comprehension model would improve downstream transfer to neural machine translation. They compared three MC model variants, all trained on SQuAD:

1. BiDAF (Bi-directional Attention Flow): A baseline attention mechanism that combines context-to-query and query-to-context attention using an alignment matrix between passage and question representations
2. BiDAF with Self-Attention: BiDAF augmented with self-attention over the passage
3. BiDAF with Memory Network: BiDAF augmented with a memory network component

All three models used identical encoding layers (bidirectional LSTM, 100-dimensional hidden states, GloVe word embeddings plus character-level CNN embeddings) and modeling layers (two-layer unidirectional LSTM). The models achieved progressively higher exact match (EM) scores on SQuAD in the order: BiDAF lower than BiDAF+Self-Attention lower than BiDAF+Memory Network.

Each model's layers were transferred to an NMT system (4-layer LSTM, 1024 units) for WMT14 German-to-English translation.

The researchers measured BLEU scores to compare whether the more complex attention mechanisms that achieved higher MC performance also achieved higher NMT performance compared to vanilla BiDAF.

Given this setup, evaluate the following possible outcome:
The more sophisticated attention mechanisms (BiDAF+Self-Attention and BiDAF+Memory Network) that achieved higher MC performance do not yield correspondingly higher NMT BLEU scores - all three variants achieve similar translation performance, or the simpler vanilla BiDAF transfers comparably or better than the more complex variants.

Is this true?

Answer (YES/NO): YES